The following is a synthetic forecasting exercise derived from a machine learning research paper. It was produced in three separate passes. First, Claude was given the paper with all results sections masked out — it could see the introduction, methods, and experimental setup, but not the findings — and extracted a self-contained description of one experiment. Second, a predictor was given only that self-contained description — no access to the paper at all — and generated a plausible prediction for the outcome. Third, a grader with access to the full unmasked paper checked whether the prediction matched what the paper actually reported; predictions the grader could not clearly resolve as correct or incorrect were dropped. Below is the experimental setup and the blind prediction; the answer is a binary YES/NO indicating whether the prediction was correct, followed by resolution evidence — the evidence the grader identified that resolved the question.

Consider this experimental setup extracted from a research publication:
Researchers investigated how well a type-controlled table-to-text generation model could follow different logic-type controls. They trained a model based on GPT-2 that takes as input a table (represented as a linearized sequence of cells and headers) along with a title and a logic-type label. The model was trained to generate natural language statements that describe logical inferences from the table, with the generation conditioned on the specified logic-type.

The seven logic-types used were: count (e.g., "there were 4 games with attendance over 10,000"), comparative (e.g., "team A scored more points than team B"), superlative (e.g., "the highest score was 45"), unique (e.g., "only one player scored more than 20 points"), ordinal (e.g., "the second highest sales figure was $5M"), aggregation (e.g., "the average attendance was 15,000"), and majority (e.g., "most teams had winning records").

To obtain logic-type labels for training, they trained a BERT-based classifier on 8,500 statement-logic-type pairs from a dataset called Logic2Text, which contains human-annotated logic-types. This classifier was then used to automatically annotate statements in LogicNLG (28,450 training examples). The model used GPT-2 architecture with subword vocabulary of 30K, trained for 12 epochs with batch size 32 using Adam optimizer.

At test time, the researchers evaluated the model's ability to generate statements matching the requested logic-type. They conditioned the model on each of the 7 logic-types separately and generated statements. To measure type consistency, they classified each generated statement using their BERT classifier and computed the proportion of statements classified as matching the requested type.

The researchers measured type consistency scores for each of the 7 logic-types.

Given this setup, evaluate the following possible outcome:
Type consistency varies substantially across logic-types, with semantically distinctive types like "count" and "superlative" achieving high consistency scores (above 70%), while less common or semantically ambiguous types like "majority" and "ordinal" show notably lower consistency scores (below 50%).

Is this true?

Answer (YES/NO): NO